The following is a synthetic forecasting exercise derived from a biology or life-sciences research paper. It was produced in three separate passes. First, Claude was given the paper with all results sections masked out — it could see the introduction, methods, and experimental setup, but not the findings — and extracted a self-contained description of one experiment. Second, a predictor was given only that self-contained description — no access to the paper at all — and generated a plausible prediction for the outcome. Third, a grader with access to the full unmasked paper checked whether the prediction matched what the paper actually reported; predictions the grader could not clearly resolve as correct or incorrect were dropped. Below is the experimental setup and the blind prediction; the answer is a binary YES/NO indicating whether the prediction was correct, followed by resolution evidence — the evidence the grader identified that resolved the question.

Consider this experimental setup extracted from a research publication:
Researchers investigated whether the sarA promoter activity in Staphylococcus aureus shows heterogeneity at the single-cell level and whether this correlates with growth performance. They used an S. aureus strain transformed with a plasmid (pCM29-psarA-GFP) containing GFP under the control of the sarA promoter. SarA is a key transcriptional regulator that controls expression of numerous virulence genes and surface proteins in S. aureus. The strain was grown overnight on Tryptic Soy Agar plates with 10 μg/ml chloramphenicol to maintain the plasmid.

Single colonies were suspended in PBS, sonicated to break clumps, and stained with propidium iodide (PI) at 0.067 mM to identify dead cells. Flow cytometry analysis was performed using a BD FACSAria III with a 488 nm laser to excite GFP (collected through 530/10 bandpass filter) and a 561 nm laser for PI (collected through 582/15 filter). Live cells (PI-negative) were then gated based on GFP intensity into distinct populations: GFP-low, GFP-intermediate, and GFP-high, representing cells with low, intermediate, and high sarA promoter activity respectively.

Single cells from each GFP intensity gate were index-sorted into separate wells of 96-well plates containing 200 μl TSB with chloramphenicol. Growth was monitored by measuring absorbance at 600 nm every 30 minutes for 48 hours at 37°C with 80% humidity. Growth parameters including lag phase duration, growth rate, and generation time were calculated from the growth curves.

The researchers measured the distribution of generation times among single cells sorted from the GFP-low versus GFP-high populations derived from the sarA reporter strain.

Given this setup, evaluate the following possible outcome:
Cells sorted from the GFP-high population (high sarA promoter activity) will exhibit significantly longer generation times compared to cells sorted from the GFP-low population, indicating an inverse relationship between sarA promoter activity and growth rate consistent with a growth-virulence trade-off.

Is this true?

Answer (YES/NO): NO